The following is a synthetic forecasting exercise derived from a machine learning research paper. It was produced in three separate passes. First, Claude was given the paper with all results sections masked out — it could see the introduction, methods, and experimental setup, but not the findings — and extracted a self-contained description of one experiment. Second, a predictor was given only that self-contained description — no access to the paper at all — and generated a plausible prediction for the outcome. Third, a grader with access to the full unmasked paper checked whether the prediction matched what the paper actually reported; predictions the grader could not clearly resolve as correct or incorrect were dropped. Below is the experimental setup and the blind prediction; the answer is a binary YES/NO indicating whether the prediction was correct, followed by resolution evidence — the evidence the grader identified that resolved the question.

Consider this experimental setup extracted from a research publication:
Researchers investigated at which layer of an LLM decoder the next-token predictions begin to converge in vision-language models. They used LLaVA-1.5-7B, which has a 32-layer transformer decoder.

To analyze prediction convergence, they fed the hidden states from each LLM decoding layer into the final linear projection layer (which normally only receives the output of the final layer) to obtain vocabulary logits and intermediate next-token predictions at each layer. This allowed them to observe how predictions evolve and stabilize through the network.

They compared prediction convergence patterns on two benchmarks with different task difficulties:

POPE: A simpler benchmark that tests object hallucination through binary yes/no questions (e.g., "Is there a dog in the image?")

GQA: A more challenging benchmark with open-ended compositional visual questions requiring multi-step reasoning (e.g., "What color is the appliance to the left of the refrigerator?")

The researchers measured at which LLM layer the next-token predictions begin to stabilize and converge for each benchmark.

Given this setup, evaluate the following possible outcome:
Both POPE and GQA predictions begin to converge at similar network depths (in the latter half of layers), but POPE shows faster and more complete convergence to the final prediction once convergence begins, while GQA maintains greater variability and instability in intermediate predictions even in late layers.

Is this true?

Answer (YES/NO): NO